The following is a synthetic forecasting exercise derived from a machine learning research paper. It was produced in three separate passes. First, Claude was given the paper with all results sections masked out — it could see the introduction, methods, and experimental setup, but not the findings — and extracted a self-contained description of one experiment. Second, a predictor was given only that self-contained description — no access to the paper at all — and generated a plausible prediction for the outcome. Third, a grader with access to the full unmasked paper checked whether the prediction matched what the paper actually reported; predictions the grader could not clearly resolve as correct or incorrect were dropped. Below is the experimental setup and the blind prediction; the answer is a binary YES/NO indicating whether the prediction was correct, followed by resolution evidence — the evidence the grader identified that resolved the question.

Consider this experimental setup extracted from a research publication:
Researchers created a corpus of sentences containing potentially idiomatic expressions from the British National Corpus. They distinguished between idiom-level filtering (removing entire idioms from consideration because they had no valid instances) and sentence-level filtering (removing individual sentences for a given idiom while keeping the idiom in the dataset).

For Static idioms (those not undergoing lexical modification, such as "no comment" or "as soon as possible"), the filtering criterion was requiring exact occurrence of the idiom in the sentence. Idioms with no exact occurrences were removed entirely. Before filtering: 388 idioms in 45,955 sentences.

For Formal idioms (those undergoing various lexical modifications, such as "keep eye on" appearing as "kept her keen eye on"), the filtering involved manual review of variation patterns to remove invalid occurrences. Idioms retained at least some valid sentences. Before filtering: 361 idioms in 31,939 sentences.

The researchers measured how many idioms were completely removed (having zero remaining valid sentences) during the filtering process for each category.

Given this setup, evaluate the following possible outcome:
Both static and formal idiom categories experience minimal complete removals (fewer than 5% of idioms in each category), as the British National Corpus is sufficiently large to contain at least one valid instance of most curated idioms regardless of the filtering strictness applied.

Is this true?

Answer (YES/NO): NO